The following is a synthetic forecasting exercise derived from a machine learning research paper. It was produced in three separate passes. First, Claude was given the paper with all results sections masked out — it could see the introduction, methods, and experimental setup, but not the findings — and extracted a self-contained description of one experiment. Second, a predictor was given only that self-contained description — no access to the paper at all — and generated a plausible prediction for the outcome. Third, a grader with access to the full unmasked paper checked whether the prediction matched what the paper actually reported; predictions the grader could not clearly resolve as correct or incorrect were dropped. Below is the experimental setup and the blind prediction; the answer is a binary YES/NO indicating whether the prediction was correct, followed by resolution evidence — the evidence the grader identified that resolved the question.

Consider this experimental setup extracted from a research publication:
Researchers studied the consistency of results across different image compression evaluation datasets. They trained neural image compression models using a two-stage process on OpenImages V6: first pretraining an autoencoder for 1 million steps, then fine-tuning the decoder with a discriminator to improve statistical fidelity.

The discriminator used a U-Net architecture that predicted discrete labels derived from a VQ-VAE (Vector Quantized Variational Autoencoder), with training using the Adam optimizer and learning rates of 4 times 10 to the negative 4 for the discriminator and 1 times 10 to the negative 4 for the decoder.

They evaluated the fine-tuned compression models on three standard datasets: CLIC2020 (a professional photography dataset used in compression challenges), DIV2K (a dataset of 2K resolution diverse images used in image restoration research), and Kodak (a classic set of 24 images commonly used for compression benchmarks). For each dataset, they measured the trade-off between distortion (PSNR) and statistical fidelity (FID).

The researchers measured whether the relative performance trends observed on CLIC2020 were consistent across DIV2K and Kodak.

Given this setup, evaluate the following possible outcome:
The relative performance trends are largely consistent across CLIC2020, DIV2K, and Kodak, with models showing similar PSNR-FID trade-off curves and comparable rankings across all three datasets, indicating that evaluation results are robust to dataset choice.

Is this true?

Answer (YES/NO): NO